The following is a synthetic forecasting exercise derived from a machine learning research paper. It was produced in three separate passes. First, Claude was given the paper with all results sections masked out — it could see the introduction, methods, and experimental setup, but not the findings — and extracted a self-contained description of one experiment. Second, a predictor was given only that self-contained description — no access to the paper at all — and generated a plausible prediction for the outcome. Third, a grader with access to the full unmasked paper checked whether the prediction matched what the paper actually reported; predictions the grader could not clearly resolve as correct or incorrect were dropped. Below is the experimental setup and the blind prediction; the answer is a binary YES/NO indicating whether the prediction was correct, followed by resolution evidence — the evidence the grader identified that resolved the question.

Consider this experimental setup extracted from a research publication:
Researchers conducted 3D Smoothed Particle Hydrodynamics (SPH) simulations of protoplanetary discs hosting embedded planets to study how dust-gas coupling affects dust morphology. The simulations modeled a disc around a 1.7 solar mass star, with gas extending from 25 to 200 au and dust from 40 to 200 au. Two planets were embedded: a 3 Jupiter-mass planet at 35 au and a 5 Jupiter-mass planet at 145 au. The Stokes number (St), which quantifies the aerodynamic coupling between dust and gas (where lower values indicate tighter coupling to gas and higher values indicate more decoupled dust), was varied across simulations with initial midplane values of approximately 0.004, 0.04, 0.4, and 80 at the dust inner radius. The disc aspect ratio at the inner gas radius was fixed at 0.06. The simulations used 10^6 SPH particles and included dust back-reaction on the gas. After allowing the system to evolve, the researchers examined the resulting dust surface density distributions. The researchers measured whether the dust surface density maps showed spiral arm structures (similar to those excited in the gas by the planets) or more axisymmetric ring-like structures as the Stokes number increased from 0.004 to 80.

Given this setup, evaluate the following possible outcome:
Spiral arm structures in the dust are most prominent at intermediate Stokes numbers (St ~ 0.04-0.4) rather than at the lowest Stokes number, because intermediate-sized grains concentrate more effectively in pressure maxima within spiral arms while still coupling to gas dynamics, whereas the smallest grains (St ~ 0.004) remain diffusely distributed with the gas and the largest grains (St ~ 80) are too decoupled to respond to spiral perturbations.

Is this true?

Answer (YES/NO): NO